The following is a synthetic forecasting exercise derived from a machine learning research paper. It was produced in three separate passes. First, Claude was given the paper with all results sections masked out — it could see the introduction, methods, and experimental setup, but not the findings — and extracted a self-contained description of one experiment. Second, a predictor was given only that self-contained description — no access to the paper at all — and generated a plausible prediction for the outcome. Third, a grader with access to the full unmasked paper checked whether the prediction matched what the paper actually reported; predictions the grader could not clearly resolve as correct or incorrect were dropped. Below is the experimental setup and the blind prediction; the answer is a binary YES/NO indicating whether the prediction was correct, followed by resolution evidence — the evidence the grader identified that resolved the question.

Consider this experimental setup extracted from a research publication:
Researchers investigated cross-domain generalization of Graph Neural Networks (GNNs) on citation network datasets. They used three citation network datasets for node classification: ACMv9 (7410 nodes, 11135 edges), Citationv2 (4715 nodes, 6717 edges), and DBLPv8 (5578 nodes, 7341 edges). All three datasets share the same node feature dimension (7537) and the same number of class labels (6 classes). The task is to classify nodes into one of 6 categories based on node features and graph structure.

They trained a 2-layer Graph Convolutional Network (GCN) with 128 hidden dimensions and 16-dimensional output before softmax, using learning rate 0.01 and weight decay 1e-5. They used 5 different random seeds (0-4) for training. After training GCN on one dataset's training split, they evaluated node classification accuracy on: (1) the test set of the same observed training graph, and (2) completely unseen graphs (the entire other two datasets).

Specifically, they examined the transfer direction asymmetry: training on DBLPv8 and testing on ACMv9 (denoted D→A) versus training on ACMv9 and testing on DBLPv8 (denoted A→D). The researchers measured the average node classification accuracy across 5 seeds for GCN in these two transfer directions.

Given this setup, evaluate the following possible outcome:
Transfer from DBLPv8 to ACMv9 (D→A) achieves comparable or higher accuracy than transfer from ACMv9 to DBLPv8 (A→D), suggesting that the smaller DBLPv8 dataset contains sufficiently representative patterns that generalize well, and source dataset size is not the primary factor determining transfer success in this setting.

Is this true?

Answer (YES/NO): YES